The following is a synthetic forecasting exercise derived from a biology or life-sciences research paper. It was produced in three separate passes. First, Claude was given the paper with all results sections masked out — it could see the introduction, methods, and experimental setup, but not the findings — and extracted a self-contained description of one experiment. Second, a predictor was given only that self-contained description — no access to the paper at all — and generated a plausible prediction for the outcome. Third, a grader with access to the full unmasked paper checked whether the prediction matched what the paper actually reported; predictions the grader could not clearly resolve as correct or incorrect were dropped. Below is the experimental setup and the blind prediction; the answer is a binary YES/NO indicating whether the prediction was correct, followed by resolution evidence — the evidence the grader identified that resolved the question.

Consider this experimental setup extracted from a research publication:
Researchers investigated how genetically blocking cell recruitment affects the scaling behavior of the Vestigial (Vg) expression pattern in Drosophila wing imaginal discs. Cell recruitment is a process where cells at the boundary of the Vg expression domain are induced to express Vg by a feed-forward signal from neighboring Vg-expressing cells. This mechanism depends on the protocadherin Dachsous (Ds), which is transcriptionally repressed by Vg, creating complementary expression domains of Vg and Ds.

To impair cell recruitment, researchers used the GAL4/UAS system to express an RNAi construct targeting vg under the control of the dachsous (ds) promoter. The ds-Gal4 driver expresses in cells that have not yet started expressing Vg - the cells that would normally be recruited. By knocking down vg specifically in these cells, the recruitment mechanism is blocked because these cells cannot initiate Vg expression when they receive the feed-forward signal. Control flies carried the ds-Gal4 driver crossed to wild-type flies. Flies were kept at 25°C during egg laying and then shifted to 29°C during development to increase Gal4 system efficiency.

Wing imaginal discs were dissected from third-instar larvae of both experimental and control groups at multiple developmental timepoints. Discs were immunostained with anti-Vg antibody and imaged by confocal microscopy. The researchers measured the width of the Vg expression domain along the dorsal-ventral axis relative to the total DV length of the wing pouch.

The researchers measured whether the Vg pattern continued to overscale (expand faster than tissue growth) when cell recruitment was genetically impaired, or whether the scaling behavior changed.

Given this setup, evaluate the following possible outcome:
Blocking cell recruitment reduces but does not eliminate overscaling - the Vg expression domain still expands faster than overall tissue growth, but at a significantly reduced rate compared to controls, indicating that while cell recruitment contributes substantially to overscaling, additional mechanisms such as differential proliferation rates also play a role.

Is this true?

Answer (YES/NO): NO